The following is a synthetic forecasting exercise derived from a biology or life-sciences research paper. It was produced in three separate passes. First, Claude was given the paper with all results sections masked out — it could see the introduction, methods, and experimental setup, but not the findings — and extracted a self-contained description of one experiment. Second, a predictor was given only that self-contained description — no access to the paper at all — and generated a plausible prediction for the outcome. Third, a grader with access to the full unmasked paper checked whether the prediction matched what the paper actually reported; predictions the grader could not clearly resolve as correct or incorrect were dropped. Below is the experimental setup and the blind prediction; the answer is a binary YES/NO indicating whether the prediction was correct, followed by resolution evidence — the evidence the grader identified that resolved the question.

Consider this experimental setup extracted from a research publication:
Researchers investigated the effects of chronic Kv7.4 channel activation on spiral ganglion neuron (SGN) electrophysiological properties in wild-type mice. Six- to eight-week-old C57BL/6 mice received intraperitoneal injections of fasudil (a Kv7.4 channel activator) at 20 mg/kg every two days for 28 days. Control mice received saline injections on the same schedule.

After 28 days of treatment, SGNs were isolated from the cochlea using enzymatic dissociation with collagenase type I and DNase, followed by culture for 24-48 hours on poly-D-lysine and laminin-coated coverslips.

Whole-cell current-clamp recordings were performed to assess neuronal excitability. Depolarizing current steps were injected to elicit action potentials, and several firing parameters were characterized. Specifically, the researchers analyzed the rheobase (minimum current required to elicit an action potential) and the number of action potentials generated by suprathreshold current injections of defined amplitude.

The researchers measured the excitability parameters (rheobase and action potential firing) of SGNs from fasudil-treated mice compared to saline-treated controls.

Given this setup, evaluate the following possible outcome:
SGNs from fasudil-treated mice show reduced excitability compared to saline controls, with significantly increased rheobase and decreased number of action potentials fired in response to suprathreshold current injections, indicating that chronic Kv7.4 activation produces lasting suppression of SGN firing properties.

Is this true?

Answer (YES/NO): YES